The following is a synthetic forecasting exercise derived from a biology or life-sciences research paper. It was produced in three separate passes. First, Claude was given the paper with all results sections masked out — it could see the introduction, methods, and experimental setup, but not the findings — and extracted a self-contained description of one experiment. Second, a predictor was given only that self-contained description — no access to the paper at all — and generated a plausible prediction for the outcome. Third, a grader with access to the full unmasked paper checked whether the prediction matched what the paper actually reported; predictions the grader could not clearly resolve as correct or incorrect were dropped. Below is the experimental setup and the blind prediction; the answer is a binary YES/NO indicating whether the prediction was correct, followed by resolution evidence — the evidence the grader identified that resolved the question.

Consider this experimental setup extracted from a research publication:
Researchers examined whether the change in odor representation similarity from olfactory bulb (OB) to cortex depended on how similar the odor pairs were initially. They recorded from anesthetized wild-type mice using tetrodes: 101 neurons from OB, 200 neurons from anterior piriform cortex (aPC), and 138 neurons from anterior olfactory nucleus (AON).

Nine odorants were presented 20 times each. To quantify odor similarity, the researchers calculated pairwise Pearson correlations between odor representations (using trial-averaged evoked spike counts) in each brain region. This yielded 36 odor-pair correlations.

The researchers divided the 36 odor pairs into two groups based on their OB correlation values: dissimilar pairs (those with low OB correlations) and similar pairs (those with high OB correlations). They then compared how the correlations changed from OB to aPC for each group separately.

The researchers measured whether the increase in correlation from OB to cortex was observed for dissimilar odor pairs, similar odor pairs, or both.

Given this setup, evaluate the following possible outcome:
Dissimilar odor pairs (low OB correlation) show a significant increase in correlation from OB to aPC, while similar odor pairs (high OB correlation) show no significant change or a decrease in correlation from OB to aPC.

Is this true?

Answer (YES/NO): NO